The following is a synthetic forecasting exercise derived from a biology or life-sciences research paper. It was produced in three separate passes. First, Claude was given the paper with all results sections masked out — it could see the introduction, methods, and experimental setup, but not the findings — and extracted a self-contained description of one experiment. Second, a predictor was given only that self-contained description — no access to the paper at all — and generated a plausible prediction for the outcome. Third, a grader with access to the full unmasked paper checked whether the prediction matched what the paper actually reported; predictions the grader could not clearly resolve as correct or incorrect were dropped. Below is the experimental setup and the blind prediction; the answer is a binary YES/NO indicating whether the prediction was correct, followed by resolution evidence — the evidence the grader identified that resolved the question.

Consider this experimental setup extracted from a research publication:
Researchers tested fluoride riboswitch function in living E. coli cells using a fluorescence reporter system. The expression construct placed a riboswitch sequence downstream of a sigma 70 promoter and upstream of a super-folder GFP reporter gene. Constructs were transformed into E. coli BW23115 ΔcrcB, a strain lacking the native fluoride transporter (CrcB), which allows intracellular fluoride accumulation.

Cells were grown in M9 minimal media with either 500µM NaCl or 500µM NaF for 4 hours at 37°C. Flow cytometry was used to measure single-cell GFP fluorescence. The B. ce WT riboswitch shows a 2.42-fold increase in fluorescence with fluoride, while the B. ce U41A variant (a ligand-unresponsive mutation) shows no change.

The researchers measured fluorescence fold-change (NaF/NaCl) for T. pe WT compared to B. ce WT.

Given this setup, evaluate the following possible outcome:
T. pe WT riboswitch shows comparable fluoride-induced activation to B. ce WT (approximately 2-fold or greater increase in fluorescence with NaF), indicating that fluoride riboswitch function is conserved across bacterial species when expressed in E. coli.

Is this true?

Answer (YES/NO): NO